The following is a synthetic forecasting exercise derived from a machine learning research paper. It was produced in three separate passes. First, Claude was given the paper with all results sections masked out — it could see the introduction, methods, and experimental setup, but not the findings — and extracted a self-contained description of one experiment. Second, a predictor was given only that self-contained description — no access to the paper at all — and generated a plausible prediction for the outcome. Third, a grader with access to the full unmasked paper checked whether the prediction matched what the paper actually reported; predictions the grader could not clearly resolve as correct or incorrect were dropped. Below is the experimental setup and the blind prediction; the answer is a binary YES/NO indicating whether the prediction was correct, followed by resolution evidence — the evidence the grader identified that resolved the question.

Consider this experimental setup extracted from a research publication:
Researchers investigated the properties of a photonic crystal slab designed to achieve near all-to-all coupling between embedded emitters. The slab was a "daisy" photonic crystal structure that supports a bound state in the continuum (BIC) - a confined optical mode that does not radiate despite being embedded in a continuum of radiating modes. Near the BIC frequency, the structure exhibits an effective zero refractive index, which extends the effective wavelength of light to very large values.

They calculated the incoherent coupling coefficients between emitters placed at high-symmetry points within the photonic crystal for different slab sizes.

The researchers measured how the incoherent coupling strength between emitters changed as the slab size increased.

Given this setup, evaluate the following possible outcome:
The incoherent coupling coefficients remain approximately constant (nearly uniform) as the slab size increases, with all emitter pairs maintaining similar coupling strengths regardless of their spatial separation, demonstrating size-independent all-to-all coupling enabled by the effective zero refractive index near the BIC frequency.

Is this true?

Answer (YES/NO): YES